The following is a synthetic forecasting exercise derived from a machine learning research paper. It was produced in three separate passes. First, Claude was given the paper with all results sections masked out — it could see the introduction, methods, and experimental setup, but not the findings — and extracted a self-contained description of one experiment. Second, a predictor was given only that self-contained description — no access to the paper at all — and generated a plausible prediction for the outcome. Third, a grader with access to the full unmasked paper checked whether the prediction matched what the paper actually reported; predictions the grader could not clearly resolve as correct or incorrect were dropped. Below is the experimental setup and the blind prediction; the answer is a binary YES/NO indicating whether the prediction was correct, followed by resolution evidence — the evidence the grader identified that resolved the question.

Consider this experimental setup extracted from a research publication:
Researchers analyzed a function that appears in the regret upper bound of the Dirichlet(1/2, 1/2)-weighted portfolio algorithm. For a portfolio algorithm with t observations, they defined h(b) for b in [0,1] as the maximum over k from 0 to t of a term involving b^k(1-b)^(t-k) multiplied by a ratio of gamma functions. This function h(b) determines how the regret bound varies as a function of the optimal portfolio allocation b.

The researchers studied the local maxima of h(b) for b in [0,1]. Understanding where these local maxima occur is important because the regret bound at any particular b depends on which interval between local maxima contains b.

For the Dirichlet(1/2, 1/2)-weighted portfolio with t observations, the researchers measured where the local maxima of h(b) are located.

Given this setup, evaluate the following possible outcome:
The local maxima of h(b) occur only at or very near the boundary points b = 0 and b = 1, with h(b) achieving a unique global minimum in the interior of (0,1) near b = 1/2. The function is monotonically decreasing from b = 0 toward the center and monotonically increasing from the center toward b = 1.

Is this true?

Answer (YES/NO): NO